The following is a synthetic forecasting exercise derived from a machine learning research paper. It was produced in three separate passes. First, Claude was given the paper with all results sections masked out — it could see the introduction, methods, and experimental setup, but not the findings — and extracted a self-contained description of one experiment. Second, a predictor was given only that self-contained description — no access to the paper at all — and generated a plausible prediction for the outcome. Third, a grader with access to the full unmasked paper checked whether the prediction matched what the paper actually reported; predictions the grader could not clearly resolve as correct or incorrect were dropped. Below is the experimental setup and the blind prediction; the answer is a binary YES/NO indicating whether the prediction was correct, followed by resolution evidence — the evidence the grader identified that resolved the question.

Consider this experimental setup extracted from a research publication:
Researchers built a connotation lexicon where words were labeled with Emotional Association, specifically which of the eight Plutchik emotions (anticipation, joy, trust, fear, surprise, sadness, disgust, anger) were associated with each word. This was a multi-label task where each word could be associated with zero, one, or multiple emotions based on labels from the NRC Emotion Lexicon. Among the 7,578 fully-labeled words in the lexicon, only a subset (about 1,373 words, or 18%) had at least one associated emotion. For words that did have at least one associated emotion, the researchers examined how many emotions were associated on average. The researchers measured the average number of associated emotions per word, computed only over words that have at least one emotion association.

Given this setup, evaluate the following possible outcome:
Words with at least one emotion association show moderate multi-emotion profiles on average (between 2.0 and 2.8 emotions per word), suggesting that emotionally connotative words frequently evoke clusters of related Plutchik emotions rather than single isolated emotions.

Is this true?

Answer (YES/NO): YES